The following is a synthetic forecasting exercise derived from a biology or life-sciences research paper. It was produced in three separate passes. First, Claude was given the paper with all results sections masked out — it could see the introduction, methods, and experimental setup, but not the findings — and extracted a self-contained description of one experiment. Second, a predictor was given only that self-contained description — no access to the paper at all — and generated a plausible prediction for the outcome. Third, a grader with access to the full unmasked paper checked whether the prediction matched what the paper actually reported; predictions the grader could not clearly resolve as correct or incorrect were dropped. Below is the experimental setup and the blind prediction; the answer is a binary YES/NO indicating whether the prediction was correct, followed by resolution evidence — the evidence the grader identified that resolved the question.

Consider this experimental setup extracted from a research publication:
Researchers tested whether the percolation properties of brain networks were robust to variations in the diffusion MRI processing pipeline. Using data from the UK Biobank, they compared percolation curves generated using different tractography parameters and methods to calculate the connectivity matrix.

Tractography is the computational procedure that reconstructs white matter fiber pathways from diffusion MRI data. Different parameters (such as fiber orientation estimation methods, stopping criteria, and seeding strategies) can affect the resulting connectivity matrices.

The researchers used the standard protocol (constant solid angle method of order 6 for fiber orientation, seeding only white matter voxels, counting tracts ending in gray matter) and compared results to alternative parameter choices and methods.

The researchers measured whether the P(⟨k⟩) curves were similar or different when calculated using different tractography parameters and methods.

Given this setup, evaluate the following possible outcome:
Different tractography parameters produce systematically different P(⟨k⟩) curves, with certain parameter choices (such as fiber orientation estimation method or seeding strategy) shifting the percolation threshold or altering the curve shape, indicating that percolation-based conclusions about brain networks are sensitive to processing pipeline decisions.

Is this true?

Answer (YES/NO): NO